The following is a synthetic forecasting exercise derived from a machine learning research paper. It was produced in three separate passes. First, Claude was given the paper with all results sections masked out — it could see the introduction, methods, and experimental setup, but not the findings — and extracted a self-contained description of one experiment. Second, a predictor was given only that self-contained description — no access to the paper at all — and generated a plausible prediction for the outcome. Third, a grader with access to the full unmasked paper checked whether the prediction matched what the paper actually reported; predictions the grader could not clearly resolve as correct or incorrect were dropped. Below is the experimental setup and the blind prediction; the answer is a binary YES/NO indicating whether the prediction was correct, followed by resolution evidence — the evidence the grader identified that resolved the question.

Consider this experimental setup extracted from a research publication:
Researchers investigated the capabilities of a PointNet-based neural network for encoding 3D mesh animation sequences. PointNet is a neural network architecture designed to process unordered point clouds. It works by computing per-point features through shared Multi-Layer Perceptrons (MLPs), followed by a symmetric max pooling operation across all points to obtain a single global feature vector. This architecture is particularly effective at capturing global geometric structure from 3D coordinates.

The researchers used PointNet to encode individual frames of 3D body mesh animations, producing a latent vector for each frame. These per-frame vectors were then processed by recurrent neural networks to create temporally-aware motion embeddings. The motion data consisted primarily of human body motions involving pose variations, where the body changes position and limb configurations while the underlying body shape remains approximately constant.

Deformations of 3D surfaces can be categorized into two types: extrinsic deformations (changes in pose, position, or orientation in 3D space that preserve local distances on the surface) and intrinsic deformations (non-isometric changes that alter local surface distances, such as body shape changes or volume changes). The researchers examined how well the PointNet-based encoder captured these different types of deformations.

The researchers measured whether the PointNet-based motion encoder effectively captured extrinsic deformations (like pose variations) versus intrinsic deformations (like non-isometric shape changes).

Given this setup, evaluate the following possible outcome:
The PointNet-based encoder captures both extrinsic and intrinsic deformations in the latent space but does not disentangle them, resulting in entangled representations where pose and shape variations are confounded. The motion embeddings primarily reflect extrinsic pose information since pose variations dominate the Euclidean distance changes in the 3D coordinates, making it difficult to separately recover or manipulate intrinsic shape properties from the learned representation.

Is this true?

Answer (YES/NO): NO